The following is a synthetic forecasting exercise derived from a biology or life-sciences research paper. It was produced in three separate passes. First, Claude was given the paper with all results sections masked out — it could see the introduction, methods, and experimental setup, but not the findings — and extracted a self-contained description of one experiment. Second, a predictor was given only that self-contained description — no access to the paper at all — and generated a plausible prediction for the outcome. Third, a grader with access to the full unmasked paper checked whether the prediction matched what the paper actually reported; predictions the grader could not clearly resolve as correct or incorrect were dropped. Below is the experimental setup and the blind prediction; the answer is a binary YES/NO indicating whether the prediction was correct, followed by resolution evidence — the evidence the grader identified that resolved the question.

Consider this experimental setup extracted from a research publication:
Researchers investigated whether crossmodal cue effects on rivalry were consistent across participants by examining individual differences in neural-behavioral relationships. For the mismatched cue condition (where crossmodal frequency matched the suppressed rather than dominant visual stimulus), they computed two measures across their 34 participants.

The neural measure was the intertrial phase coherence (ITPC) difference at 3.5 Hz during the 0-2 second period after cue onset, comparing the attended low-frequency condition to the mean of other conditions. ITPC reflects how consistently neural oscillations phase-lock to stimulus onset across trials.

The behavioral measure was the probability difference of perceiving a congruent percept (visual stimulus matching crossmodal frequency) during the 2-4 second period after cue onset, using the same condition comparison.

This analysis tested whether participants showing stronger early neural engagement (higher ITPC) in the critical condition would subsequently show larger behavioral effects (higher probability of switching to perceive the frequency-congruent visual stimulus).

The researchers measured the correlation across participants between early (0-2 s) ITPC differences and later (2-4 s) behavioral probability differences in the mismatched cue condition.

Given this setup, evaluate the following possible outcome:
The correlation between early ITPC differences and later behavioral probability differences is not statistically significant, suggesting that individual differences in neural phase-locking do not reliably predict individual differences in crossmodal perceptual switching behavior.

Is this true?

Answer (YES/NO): NO